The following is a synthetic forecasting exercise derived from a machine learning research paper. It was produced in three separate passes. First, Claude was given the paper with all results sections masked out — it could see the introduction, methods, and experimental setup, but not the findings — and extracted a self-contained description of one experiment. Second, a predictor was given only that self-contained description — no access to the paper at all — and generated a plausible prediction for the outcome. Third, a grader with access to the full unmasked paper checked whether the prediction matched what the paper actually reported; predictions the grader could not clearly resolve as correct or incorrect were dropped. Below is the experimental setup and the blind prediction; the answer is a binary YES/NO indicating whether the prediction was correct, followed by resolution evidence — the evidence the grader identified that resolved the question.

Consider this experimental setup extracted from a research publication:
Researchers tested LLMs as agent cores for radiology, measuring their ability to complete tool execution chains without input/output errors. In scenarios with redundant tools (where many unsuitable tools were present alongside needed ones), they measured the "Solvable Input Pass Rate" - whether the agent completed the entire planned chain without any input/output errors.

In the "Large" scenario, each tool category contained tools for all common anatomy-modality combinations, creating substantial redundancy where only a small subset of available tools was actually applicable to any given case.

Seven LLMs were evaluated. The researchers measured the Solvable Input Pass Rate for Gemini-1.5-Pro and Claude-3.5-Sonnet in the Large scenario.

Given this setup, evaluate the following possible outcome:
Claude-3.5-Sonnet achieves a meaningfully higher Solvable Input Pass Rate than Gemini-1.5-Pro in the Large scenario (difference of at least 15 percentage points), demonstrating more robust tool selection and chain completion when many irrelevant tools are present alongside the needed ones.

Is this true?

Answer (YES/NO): YES